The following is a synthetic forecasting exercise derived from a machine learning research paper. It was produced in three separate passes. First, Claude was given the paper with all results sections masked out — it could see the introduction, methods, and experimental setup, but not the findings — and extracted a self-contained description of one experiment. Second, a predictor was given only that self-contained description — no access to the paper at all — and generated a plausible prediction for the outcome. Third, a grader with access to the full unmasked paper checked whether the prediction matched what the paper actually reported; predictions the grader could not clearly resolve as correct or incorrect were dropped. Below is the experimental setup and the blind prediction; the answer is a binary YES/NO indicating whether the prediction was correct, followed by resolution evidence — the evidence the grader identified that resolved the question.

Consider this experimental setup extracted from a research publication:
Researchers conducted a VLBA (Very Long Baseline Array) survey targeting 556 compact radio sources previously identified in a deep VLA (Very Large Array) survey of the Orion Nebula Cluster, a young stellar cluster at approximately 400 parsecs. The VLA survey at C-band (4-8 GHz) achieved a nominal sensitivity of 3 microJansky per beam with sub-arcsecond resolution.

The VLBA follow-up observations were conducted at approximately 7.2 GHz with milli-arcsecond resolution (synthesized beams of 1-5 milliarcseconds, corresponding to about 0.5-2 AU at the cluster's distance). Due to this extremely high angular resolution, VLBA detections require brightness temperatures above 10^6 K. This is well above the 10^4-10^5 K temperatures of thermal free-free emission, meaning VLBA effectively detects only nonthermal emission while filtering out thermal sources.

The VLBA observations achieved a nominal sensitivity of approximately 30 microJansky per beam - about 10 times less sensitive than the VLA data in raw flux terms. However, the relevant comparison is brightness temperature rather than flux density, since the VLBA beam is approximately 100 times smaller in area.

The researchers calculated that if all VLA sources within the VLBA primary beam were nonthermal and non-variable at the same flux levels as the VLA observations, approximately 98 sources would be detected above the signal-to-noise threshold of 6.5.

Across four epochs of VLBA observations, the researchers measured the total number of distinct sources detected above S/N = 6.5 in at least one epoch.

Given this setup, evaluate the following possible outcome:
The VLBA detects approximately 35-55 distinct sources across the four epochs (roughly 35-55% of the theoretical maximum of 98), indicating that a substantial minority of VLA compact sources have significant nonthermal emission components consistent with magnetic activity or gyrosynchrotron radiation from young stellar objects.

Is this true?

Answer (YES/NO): NO